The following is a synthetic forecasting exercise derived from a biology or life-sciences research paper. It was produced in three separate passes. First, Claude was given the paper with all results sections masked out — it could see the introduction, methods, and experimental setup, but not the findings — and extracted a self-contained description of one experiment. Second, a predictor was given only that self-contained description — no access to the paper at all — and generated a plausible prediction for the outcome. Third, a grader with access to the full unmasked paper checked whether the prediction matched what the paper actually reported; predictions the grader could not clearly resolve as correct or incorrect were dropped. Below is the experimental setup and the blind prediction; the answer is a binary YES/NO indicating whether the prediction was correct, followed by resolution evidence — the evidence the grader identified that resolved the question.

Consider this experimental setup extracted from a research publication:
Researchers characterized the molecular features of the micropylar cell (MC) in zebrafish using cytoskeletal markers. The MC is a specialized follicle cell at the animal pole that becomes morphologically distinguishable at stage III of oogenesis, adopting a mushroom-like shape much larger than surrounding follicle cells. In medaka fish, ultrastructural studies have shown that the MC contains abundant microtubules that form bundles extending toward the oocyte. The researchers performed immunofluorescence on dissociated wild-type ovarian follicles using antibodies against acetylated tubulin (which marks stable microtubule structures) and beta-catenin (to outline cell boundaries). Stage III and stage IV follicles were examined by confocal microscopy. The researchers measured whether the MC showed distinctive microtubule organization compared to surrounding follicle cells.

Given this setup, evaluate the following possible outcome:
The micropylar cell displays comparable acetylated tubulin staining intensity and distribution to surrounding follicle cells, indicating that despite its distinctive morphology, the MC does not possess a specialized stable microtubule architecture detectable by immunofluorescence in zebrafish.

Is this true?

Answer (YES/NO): NO